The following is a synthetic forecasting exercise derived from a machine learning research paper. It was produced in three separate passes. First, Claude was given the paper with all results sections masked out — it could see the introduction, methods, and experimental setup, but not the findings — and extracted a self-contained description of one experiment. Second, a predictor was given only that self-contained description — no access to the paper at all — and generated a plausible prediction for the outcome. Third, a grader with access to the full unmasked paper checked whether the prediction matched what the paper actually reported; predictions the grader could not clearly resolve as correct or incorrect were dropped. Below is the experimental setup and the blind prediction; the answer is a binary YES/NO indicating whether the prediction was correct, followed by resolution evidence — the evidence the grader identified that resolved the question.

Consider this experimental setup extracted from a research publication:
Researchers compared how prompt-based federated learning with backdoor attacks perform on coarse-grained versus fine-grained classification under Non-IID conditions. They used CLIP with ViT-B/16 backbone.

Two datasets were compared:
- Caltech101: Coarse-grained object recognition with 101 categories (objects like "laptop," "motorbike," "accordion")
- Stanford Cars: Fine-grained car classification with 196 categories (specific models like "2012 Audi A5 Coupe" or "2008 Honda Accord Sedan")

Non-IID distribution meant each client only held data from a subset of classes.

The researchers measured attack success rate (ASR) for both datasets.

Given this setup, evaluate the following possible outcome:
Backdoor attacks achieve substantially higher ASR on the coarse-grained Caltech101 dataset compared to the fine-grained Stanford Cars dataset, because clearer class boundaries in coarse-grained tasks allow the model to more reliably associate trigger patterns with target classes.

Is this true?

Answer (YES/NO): NO